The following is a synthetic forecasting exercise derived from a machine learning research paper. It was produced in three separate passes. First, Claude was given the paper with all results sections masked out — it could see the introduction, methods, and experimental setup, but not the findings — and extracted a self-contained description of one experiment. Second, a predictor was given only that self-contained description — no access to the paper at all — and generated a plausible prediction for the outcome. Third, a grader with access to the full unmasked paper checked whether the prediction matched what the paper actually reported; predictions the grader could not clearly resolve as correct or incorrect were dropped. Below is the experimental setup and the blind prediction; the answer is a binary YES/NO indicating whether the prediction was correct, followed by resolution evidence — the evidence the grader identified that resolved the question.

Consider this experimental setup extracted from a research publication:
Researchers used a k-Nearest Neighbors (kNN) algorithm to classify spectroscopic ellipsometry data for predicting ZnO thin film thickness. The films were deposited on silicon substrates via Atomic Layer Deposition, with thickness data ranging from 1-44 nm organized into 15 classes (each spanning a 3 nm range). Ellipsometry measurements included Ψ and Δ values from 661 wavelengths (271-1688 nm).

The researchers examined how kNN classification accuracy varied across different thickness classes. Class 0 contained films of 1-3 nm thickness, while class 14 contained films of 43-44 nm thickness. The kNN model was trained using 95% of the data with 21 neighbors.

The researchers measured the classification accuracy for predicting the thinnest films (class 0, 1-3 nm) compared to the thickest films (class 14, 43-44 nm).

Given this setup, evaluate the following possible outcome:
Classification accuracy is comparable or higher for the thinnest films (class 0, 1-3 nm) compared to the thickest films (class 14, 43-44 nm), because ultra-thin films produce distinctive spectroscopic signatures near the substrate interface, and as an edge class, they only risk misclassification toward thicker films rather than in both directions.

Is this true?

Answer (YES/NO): YES